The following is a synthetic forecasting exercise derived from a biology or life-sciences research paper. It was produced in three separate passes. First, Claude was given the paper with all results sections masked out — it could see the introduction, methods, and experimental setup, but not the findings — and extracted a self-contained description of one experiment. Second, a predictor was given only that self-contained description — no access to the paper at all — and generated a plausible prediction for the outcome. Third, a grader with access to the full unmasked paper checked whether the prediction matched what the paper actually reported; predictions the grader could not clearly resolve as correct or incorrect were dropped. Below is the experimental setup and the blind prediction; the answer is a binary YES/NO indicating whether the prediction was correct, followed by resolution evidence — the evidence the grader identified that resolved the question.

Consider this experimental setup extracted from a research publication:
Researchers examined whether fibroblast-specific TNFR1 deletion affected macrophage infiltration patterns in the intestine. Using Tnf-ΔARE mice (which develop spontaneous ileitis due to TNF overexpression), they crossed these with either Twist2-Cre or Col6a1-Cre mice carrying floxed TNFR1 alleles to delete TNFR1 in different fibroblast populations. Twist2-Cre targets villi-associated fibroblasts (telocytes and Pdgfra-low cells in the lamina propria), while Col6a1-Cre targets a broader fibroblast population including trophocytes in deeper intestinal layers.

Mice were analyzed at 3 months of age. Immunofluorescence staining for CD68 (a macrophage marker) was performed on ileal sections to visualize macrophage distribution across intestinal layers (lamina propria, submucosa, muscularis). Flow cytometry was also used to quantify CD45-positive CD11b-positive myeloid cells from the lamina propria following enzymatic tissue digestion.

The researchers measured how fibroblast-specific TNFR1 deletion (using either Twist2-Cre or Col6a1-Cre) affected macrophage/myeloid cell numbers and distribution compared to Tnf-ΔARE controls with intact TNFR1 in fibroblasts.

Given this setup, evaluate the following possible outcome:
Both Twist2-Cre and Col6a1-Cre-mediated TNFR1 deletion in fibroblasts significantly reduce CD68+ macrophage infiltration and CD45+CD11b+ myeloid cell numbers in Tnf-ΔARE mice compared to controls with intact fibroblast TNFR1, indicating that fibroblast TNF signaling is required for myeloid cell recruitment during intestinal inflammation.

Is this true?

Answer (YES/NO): NO